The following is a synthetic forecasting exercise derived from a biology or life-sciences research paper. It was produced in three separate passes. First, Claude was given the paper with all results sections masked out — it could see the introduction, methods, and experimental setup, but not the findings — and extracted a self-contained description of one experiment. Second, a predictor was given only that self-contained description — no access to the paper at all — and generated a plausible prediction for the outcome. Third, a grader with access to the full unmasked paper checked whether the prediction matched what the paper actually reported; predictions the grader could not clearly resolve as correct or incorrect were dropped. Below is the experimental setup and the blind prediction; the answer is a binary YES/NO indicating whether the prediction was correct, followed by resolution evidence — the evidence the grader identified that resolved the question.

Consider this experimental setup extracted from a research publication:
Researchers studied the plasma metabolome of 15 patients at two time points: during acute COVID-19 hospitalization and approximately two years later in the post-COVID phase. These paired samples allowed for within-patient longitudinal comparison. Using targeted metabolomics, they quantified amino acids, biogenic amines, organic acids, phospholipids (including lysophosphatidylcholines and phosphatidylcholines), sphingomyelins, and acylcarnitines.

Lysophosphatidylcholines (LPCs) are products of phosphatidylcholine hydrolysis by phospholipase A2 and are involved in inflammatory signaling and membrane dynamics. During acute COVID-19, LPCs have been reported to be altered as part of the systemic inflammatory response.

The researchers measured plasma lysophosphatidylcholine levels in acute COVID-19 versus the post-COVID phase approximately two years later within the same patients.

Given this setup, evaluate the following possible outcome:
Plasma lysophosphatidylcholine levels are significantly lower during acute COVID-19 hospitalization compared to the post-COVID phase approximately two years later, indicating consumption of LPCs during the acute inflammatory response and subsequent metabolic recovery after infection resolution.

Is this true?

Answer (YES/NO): NO